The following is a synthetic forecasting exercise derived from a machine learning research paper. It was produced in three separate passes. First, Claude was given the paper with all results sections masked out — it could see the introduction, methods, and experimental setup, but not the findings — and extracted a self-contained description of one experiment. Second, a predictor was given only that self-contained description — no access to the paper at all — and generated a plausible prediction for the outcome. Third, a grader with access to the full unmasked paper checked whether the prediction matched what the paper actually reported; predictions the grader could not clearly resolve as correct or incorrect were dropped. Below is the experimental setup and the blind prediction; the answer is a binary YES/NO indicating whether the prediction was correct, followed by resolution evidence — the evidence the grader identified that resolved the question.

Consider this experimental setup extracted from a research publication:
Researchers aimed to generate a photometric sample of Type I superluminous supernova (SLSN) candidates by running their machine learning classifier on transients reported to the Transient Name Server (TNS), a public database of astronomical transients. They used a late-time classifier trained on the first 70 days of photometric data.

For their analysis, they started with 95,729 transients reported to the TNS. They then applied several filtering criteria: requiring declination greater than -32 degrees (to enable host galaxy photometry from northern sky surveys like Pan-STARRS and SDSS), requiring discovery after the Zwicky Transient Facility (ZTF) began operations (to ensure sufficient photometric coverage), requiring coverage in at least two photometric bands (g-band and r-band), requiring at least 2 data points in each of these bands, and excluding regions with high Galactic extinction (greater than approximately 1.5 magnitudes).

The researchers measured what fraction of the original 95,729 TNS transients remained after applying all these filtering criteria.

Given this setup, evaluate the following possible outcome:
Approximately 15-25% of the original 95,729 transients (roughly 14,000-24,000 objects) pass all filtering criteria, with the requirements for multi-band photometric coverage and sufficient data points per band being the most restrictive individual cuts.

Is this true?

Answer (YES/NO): NO